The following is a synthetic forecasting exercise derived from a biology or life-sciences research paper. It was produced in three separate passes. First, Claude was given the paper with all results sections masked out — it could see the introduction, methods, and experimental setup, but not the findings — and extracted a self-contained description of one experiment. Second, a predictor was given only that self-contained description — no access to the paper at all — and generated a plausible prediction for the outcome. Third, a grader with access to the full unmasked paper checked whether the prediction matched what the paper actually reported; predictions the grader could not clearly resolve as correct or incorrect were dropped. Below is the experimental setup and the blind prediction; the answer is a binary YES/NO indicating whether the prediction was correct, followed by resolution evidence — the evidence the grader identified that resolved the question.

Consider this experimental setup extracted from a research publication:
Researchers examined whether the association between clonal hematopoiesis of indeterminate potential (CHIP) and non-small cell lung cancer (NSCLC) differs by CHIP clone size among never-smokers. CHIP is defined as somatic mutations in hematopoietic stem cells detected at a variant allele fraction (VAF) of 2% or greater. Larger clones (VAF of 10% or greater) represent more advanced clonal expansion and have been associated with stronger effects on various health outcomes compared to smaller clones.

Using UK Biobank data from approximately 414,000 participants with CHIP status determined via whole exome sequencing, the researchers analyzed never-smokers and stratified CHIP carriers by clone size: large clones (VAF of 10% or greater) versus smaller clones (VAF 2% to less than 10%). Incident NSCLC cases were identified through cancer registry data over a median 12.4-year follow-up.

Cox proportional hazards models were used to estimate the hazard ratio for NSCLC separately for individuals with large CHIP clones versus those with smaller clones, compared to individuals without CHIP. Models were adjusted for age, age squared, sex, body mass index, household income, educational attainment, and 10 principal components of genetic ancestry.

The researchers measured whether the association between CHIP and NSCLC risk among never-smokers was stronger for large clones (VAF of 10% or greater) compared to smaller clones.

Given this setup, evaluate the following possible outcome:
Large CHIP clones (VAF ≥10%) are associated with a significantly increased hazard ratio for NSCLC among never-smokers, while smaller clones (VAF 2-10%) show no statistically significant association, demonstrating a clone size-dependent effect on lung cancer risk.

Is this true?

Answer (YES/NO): YES